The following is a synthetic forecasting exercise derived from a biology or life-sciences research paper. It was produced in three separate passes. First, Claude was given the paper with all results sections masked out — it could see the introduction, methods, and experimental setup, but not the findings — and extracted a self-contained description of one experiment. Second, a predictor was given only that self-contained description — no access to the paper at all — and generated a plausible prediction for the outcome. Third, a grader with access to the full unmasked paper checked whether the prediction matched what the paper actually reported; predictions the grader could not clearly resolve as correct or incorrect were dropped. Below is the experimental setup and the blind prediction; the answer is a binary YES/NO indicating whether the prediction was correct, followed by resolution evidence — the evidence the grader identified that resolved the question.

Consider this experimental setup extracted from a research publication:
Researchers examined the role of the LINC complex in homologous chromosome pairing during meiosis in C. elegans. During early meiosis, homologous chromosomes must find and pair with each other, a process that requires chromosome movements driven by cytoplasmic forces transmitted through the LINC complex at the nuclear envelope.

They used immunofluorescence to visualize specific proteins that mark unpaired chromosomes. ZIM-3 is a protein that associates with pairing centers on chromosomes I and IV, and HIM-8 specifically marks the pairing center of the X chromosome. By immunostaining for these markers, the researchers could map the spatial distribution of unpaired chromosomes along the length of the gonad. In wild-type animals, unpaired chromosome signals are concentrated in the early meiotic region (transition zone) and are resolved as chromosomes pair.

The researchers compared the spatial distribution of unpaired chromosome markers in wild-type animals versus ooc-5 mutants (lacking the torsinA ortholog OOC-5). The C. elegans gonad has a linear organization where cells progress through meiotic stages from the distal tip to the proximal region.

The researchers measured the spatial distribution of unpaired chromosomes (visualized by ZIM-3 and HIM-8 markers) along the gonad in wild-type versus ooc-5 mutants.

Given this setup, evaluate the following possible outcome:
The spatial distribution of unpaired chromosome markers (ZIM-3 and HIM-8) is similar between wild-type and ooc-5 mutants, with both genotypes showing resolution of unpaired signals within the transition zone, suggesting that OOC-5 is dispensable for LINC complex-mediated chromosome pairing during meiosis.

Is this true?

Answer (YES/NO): NO